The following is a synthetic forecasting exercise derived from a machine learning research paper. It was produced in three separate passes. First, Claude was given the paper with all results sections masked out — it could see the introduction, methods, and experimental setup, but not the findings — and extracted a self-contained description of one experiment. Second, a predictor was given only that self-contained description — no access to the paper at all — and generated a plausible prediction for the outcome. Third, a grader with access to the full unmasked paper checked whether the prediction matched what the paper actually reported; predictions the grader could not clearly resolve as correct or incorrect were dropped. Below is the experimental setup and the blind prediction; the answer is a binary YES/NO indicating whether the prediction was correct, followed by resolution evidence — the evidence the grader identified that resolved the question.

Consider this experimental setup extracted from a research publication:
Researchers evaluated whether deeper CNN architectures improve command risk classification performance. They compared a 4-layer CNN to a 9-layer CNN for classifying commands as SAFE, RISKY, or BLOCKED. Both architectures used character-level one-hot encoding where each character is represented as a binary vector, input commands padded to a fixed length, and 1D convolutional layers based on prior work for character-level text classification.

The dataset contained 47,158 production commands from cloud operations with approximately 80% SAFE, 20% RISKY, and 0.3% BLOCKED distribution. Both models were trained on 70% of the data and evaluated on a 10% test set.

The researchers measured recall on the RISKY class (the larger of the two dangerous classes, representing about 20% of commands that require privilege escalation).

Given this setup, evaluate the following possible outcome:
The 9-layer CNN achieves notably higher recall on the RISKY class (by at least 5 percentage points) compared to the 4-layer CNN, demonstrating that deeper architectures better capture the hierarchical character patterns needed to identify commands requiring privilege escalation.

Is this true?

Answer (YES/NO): NO